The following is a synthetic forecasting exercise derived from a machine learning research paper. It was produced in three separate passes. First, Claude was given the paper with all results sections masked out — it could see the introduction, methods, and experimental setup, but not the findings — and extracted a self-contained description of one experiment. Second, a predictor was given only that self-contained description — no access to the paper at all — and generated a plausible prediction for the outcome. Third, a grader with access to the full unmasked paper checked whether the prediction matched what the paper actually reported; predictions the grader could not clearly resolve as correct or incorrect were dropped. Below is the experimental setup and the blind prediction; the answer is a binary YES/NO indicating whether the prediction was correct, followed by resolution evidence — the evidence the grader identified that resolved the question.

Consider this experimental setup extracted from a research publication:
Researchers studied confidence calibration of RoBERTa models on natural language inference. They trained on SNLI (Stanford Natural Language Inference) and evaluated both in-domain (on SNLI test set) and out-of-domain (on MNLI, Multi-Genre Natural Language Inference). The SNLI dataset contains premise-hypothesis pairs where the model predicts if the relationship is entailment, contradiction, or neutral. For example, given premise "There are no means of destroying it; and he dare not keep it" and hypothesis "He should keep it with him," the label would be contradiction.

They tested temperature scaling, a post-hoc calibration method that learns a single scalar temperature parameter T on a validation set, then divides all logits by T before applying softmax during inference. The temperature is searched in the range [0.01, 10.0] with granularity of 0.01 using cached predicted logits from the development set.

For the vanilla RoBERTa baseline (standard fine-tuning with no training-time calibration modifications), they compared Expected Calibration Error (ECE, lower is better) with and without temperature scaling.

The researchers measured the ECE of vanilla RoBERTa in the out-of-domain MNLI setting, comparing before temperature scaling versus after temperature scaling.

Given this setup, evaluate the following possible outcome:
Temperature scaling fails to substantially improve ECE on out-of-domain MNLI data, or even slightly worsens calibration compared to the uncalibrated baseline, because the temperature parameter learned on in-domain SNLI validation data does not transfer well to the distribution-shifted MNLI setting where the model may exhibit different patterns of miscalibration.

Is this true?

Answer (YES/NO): NO